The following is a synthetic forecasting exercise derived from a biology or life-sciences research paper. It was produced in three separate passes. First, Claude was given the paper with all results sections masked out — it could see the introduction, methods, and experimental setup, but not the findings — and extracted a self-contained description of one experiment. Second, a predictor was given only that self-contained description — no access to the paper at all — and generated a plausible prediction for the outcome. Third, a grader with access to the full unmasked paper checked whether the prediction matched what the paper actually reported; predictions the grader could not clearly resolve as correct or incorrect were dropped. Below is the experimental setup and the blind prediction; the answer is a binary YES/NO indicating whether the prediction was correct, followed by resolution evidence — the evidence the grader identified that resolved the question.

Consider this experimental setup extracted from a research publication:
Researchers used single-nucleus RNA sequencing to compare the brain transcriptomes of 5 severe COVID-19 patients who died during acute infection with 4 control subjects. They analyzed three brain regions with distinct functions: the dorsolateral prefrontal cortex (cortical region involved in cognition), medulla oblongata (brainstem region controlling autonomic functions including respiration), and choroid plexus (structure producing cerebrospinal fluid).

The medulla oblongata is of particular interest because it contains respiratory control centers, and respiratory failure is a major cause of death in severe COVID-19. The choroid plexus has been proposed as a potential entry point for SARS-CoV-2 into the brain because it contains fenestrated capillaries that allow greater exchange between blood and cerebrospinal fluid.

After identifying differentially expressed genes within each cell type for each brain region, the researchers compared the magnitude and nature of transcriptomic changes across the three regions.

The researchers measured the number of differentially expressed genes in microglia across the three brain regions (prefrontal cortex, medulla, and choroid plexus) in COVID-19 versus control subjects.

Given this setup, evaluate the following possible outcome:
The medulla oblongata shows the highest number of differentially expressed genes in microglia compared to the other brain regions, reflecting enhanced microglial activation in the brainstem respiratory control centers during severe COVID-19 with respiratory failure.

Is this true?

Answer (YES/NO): NO